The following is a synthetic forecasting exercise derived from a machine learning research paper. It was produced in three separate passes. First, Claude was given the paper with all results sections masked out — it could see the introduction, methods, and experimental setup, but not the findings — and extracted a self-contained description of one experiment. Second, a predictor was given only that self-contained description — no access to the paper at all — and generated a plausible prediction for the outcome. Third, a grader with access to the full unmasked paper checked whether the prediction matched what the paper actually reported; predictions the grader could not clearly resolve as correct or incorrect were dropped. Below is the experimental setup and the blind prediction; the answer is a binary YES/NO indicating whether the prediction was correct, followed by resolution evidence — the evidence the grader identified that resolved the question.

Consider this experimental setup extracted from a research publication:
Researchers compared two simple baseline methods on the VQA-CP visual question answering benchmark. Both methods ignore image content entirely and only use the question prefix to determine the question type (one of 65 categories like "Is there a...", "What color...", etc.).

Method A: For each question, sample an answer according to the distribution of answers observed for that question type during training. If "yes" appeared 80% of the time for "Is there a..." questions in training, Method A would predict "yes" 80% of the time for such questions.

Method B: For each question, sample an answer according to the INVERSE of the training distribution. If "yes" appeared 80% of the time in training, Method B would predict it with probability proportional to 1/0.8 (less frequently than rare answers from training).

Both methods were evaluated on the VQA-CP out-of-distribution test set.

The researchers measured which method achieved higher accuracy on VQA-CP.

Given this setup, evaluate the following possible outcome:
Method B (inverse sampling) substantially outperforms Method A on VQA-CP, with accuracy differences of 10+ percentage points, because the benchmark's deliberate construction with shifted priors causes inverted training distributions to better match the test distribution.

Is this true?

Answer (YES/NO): YES